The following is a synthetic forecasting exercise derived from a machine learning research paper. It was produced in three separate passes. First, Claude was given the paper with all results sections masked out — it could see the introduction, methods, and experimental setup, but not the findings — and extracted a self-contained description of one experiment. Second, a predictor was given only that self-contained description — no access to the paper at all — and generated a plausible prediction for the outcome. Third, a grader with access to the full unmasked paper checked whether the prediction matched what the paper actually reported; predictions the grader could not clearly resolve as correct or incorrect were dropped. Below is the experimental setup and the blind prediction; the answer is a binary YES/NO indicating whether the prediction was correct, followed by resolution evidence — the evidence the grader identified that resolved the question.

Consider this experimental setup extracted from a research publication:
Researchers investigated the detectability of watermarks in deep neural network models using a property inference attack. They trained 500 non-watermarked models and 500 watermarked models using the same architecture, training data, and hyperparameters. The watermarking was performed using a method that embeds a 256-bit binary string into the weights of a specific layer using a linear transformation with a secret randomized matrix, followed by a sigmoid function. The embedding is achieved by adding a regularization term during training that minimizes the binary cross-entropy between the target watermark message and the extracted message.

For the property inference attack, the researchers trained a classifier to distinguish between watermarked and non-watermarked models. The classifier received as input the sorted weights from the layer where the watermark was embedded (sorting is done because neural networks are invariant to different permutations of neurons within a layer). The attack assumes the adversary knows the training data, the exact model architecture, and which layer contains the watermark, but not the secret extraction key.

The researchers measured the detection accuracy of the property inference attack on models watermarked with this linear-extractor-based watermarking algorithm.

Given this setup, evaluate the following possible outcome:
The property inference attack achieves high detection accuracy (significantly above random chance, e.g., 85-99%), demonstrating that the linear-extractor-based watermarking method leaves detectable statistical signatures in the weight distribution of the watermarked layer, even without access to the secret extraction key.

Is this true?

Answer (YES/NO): YES